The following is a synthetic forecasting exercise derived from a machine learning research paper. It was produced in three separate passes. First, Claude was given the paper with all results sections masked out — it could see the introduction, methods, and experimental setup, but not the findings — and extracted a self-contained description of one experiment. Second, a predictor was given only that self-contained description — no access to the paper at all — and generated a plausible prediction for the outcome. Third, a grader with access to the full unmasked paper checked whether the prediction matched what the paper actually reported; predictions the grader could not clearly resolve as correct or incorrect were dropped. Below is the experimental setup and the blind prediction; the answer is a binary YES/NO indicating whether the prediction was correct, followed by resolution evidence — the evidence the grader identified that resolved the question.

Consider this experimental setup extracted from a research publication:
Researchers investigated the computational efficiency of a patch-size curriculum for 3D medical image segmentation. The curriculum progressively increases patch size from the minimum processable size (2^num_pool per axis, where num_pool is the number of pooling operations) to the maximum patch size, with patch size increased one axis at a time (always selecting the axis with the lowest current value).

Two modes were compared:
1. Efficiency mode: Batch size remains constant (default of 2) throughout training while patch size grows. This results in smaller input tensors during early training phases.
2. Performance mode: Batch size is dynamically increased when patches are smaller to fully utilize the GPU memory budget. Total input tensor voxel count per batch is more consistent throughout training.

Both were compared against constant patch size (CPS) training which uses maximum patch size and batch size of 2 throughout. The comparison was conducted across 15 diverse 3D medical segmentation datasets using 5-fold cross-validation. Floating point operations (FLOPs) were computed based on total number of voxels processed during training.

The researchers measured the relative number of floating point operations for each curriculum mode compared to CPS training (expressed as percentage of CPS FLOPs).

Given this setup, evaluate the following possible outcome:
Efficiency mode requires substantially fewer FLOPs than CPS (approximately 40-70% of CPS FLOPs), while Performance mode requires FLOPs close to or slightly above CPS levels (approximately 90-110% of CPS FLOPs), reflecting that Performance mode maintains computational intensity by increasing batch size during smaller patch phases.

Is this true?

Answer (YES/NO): NO